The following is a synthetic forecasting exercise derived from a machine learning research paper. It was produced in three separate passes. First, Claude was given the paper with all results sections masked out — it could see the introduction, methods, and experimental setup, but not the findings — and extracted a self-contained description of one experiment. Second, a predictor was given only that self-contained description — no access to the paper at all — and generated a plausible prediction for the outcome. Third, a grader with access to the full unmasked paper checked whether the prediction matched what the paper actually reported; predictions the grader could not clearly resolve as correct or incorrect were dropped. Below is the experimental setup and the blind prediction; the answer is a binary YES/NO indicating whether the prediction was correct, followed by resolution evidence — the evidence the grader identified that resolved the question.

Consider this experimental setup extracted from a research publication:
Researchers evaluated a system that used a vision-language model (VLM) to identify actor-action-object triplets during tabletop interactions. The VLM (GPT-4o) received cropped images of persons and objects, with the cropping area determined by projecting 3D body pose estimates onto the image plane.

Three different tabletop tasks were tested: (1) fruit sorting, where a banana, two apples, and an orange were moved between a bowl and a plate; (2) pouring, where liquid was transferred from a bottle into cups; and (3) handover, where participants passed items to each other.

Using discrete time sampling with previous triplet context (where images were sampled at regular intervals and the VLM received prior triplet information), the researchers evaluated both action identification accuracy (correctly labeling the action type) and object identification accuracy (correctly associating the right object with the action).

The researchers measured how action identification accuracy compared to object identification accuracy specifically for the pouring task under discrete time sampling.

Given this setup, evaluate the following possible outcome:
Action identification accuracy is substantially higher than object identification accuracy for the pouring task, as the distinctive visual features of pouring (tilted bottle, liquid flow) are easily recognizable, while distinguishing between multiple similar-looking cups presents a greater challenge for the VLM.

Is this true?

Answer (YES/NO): NO